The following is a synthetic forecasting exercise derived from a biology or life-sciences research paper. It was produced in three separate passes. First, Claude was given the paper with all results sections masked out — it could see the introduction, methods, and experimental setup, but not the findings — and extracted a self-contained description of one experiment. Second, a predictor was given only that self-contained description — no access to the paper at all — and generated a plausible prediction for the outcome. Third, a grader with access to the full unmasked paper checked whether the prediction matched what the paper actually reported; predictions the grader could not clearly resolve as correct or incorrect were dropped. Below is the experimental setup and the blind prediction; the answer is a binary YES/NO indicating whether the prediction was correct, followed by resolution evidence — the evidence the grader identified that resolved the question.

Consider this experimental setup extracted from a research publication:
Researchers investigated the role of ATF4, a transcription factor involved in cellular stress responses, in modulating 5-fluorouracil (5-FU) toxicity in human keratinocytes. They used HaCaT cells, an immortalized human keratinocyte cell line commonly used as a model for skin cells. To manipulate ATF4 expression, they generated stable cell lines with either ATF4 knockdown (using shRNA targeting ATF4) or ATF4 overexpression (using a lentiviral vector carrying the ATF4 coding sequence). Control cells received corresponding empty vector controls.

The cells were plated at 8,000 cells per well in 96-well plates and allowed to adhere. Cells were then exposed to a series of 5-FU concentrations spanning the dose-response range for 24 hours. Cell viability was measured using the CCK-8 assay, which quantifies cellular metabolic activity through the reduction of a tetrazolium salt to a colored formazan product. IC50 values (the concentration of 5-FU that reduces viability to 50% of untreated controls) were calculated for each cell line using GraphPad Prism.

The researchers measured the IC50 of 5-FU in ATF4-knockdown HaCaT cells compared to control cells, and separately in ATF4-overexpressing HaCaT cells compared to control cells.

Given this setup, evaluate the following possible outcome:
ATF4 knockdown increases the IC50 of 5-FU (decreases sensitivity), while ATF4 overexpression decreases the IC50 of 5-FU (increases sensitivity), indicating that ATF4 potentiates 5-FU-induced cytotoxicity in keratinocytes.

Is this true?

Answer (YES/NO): NO